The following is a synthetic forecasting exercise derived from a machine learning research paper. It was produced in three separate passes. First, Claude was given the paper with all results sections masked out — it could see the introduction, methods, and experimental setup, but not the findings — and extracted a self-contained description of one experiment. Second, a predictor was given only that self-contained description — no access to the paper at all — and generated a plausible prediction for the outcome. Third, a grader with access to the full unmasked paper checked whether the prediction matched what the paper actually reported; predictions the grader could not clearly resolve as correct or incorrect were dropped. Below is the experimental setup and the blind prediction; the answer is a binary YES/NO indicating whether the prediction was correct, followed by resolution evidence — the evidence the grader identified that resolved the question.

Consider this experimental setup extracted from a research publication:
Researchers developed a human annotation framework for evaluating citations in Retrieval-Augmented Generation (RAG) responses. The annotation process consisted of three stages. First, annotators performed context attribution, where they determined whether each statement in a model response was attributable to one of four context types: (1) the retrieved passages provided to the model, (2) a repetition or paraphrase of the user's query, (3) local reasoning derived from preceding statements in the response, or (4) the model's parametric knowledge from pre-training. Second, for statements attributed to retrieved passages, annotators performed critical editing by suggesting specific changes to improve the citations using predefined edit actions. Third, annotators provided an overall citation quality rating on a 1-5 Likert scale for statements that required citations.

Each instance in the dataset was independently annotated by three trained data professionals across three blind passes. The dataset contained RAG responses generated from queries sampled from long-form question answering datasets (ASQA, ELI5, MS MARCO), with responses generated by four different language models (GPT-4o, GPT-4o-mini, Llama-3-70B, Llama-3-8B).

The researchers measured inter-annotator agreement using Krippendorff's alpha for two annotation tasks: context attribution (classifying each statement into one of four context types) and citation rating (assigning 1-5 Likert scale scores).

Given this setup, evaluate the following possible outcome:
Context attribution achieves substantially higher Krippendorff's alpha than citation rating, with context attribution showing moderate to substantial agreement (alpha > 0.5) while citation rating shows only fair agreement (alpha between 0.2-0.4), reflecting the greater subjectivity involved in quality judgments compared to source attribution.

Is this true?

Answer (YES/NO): NO